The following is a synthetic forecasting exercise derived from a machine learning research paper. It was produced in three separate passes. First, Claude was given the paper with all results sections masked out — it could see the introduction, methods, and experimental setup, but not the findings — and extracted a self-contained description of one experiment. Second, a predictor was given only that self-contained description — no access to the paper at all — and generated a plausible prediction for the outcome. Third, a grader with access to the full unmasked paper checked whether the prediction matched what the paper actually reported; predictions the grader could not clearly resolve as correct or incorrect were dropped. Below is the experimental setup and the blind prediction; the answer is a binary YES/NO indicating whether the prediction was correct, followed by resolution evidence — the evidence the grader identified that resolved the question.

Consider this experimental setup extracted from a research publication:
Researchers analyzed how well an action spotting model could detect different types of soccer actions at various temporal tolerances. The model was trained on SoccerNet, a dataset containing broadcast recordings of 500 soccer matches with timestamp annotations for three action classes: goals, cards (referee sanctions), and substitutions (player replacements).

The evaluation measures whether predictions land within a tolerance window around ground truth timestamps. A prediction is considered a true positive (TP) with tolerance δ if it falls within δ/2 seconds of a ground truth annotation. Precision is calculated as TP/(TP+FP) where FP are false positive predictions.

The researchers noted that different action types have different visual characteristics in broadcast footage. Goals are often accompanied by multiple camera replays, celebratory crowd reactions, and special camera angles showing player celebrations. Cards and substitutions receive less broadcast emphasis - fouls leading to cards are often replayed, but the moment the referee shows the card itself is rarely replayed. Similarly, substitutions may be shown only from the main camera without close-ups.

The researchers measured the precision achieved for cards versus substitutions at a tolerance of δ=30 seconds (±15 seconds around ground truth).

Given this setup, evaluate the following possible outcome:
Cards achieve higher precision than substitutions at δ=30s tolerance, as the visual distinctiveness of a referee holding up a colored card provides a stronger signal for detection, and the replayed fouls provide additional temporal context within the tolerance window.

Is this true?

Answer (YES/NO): NO